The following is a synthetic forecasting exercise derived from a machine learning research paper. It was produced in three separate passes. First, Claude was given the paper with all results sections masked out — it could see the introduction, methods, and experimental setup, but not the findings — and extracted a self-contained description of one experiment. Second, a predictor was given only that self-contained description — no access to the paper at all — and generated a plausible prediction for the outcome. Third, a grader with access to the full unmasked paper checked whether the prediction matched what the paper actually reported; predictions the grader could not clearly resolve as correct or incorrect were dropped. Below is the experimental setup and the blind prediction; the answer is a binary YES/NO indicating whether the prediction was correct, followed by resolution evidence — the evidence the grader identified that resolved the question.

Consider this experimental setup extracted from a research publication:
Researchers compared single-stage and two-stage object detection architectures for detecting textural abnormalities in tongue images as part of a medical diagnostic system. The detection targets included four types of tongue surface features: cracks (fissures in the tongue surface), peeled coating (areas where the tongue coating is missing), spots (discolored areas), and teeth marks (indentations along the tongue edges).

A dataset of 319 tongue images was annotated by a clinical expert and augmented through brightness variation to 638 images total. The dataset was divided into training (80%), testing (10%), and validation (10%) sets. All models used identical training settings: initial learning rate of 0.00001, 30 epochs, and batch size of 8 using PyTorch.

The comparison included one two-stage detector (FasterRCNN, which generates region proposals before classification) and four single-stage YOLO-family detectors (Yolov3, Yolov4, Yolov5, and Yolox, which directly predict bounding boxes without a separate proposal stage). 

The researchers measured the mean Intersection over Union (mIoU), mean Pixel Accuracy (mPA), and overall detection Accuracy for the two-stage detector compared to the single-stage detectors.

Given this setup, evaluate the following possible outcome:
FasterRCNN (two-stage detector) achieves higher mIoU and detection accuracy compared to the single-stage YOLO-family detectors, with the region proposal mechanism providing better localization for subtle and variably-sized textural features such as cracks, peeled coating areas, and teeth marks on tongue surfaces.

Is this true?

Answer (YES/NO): NO